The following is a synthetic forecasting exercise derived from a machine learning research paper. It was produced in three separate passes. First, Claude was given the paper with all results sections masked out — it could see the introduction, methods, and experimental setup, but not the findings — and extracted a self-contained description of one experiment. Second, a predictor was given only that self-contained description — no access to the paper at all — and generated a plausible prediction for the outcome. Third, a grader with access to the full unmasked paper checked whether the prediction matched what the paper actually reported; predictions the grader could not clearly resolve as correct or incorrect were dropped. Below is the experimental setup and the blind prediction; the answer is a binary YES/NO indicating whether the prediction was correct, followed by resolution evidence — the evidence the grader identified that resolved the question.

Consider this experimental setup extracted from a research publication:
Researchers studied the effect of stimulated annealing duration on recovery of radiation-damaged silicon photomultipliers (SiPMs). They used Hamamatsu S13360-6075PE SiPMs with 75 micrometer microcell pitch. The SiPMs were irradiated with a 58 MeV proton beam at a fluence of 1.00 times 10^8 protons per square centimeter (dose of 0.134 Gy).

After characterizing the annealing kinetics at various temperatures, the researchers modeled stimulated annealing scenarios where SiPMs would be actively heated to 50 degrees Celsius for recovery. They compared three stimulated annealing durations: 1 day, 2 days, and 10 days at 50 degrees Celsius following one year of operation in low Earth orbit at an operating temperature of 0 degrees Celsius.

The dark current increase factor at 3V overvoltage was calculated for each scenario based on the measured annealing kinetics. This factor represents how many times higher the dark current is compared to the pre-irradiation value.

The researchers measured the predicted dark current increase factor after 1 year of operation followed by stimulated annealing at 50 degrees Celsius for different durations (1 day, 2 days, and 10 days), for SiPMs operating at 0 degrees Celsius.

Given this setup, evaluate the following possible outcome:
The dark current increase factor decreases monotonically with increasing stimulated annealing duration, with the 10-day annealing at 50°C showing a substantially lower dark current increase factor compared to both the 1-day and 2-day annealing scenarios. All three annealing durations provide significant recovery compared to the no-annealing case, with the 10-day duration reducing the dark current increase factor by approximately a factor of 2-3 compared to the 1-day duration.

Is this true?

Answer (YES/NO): NO